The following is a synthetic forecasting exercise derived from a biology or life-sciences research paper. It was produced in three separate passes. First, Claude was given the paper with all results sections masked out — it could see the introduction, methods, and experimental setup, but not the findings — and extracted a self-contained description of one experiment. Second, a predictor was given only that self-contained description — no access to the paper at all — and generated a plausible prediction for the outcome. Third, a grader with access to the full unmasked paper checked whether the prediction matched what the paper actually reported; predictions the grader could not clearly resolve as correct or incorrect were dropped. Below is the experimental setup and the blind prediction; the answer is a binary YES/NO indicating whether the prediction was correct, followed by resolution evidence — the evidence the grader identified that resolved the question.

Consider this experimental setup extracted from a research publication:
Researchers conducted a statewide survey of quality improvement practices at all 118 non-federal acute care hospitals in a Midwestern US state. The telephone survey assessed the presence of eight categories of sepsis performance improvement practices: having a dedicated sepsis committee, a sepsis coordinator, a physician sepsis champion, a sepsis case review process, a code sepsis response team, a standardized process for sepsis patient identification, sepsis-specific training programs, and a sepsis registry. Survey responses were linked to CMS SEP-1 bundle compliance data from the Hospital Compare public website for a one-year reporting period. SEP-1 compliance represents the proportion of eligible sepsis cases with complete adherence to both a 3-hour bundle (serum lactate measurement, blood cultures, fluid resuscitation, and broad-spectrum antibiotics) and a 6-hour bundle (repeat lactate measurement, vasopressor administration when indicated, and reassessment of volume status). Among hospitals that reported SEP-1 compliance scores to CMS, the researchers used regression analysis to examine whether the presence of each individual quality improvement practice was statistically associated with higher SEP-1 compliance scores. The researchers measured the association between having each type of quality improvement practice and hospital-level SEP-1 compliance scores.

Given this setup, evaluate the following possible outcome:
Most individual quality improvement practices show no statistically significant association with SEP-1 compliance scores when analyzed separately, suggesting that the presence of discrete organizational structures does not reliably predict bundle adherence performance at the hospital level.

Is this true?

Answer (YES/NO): YES